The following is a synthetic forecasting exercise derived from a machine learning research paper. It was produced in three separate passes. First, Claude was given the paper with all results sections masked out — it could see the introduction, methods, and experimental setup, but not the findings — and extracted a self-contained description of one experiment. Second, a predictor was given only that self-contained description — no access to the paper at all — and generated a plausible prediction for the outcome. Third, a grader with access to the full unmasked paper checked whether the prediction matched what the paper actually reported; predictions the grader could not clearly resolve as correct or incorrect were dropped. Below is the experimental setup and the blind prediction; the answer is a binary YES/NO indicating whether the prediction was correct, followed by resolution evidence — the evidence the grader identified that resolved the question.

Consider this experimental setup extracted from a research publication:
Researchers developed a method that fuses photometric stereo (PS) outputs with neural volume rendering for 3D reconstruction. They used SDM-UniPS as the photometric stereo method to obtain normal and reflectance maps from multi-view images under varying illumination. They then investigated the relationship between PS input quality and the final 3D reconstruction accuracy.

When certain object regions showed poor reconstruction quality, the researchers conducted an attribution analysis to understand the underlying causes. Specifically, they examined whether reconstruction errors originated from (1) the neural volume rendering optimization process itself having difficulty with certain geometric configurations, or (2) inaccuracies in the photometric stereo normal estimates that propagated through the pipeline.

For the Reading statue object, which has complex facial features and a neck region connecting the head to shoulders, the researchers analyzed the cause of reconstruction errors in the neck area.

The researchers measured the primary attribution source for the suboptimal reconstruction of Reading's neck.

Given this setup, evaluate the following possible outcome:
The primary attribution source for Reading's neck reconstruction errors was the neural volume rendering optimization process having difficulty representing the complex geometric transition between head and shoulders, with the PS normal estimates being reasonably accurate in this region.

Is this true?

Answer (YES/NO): NO